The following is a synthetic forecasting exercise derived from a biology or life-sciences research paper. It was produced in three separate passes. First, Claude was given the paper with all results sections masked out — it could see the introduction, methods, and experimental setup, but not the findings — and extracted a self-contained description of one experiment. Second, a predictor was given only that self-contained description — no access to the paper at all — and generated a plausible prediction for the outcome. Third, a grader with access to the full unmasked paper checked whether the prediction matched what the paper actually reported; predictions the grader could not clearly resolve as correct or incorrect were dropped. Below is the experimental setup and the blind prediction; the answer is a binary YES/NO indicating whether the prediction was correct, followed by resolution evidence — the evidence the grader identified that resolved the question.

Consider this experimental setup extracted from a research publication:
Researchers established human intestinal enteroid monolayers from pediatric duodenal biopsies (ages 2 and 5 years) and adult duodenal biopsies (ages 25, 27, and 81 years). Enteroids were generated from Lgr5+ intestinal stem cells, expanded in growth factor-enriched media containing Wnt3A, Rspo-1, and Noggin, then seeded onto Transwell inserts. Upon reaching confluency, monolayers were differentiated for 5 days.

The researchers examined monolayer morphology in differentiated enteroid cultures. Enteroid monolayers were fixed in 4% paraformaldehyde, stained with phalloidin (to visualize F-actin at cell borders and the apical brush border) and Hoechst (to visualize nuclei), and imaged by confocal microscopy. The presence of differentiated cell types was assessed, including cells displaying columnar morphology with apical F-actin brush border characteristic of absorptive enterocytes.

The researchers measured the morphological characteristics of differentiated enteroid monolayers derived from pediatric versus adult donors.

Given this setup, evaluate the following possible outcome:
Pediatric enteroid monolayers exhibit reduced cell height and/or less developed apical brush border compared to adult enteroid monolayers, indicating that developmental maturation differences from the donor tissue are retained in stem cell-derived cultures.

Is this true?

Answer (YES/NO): YES